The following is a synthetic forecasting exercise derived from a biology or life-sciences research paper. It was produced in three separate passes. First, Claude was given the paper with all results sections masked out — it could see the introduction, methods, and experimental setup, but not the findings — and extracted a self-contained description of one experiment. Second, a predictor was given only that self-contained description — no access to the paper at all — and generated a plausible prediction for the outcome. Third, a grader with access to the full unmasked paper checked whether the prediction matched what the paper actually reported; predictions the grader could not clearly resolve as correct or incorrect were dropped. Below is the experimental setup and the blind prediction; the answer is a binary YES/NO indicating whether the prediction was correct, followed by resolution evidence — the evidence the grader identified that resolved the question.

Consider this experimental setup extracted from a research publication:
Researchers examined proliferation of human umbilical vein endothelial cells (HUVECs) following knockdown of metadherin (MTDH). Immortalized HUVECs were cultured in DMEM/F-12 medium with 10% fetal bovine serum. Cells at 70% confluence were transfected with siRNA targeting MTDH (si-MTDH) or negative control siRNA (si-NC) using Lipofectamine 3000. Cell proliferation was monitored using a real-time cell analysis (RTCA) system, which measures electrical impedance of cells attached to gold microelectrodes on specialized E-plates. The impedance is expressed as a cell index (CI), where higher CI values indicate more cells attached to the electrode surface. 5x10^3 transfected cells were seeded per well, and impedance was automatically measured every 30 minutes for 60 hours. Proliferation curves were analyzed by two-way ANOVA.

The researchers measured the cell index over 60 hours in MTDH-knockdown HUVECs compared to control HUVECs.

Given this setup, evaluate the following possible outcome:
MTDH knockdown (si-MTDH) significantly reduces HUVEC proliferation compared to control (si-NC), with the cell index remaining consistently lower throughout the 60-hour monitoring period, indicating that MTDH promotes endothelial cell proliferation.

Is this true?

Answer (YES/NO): YES